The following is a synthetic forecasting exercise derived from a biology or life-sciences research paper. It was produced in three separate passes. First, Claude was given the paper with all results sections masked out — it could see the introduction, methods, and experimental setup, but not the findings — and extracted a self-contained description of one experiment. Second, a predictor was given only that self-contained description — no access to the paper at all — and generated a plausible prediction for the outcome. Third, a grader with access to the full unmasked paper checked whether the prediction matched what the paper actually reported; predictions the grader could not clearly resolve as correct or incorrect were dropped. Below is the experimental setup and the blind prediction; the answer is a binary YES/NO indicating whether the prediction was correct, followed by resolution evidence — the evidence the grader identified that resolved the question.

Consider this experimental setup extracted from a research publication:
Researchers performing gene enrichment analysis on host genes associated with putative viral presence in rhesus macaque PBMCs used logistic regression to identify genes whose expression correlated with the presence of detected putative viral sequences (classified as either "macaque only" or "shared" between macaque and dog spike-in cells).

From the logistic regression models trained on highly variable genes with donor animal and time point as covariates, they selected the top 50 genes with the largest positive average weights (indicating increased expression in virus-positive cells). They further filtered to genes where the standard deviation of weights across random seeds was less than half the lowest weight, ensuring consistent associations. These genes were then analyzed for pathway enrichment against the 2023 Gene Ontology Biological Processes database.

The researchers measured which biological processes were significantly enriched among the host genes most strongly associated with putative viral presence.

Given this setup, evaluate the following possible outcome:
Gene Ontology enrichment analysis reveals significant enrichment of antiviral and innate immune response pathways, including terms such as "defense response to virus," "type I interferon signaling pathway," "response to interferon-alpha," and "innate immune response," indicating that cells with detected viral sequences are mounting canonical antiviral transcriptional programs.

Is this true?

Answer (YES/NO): NO